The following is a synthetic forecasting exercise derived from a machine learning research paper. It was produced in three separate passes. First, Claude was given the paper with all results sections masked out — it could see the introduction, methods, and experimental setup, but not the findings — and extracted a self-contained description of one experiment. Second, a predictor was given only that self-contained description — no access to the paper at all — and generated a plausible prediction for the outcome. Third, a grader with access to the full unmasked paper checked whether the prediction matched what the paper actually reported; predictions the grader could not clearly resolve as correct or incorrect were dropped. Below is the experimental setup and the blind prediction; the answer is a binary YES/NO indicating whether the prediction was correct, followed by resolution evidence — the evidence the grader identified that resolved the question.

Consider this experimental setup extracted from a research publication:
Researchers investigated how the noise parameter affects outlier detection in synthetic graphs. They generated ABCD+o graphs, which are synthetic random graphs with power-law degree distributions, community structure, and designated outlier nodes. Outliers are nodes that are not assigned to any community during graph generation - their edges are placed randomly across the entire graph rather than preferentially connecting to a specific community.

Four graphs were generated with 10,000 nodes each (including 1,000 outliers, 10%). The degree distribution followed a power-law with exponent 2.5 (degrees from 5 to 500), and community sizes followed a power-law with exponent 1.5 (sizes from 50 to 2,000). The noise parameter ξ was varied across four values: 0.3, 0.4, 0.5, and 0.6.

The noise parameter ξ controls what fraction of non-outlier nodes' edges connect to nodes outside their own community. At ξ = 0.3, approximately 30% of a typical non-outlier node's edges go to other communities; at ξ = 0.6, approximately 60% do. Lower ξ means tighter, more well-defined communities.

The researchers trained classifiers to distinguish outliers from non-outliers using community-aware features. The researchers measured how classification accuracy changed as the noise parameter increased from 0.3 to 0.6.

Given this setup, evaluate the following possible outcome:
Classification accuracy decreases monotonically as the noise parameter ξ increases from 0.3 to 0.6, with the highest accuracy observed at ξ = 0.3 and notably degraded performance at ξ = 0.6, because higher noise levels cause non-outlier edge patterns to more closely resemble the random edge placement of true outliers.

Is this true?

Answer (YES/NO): YES